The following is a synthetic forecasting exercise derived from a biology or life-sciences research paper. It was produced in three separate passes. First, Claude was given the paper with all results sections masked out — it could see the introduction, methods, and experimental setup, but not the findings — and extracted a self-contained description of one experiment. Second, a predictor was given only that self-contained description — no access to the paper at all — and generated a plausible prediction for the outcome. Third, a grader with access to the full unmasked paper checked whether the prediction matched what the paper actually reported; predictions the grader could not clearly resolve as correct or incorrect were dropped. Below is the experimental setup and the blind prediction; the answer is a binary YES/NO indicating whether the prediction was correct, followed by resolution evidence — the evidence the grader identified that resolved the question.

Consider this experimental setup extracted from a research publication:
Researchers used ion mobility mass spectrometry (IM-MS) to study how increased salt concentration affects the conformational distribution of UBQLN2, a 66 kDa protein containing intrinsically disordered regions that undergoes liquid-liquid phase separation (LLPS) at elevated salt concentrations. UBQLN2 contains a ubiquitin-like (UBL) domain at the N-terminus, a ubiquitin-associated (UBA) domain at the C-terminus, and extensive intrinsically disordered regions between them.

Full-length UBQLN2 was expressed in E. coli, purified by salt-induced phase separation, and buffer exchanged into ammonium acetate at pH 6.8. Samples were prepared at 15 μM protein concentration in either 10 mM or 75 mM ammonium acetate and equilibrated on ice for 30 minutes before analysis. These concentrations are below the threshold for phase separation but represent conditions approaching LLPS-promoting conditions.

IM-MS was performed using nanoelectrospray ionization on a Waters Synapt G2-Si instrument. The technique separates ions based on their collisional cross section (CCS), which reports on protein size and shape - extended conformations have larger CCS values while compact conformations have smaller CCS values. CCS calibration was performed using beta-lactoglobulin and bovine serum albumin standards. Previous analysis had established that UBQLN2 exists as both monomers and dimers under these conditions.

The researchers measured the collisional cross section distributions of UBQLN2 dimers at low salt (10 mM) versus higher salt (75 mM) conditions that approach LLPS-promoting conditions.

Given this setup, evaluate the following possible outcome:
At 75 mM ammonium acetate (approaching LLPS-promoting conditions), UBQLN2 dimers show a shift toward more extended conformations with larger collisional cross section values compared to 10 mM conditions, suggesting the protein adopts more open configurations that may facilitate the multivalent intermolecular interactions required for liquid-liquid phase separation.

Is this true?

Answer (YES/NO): YES